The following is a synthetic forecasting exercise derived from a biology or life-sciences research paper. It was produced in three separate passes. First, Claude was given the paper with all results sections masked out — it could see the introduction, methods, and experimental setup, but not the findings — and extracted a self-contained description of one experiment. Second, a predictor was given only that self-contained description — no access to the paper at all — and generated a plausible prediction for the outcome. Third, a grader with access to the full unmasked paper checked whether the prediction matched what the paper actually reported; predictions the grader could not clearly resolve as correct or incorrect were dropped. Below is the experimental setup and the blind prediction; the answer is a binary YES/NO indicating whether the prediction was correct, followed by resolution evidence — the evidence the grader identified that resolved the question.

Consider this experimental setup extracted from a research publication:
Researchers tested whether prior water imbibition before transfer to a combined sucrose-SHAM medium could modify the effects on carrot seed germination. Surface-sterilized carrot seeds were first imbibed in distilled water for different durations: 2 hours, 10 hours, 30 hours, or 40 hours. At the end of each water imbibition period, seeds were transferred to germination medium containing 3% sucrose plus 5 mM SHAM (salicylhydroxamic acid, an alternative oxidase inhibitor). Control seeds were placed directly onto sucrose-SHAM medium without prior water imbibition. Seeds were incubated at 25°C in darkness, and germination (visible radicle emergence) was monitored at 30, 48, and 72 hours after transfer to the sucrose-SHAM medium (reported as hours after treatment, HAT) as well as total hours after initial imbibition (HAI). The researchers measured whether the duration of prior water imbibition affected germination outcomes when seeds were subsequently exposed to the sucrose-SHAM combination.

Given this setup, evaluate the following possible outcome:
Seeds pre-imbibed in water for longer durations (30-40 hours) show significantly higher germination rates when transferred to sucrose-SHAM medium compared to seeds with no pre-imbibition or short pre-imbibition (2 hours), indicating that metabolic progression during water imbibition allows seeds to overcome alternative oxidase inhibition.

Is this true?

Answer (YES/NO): NO